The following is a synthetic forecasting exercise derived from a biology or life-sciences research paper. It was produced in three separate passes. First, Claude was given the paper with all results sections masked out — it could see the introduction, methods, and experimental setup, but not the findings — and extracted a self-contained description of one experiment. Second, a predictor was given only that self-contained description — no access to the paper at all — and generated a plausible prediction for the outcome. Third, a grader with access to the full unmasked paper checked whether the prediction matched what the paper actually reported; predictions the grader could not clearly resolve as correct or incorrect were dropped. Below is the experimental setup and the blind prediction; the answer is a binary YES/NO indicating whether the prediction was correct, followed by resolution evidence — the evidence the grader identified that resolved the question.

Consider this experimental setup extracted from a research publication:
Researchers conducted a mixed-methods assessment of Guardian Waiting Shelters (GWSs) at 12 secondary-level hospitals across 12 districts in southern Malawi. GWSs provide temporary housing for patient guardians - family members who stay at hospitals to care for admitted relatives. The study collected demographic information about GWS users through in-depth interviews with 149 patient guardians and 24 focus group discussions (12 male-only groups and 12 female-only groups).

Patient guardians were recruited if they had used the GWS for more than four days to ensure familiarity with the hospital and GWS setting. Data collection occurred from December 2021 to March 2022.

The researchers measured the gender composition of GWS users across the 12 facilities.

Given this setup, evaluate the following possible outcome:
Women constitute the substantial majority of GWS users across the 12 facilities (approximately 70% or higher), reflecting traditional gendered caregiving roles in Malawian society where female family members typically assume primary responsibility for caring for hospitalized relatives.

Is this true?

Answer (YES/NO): YES